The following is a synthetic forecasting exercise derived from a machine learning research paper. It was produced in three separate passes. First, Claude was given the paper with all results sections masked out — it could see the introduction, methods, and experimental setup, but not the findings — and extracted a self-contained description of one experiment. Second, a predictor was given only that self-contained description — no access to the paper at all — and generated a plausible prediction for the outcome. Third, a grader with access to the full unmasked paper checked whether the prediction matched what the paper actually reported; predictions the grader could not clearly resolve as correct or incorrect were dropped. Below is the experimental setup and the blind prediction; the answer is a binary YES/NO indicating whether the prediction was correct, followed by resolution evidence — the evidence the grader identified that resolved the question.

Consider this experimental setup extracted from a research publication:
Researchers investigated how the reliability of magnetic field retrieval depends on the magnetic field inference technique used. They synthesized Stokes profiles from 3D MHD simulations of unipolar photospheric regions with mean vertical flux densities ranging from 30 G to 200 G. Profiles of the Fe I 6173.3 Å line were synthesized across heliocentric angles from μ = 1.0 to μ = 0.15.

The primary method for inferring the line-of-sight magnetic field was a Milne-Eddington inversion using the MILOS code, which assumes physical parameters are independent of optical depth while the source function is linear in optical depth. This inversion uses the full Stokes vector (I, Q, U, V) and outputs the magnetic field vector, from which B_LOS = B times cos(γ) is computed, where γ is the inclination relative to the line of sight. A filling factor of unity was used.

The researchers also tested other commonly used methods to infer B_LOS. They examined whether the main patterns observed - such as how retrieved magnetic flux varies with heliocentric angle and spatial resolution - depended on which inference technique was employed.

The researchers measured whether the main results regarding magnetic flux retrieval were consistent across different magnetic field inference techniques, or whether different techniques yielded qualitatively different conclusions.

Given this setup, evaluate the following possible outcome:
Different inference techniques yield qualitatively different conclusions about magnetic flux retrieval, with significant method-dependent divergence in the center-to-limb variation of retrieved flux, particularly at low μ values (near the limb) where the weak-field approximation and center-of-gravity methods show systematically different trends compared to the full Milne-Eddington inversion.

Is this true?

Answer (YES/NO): NO